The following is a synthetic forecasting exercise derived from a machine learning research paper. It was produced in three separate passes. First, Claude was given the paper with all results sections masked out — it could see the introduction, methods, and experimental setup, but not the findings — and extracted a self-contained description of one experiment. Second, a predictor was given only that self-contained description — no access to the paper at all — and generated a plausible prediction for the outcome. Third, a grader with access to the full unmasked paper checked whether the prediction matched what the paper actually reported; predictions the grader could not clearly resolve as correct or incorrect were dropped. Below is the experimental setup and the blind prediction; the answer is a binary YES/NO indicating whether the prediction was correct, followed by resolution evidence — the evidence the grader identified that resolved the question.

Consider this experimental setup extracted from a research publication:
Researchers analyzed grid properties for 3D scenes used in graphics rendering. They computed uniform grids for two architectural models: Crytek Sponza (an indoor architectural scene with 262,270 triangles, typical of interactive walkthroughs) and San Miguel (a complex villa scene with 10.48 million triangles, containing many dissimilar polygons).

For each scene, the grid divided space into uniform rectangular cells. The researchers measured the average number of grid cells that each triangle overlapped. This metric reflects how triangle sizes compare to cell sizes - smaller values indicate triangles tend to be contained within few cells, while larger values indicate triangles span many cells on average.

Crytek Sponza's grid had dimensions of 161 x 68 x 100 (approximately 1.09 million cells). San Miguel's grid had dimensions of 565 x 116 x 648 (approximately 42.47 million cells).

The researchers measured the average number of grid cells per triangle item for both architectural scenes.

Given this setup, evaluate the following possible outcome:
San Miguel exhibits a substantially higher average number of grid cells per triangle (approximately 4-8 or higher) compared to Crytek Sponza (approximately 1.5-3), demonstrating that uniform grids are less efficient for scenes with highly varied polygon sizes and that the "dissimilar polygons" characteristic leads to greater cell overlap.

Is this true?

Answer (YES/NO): NO